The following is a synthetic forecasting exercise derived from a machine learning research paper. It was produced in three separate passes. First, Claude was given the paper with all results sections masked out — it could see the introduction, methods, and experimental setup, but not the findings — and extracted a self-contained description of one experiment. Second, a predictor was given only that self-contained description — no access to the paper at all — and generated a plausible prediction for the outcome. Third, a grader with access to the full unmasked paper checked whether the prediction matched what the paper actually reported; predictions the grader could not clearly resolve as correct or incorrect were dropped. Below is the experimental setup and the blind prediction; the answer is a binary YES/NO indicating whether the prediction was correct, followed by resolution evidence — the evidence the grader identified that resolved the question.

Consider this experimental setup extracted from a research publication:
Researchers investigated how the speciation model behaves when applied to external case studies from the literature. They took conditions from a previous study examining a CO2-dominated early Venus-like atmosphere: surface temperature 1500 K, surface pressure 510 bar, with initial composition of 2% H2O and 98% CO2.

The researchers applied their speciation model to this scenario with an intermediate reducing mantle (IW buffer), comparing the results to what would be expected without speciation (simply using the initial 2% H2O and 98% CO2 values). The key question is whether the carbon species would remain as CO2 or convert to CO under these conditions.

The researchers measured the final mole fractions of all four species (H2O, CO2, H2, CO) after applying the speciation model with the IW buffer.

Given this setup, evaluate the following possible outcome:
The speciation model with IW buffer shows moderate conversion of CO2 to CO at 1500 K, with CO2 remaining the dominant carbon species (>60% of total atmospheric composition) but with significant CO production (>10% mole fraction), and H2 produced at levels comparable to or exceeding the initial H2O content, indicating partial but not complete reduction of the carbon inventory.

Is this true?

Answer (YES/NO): NO